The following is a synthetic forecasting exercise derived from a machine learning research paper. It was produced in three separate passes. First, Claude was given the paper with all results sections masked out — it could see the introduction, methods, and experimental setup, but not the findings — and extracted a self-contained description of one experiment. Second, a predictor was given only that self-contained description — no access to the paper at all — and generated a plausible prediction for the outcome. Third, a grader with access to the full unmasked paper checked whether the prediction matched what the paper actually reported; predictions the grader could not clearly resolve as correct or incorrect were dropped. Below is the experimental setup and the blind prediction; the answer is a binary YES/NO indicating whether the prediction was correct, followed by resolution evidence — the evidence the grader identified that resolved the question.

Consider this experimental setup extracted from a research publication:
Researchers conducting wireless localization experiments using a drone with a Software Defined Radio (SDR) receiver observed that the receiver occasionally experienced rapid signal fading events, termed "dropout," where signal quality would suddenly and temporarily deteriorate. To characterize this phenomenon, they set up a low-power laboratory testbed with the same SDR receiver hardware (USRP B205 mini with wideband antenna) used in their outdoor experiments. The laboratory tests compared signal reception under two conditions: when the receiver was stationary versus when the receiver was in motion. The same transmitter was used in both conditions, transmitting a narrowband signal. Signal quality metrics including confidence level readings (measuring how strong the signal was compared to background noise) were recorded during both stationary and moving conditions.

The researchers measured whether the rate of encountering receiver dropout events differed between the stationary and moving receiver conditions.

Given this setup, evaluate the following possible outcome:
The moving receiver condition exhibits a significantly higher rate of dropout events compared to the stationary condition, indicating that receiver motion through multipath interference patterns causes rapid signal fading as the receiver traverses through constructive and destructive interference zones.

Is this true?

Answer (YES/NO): YES